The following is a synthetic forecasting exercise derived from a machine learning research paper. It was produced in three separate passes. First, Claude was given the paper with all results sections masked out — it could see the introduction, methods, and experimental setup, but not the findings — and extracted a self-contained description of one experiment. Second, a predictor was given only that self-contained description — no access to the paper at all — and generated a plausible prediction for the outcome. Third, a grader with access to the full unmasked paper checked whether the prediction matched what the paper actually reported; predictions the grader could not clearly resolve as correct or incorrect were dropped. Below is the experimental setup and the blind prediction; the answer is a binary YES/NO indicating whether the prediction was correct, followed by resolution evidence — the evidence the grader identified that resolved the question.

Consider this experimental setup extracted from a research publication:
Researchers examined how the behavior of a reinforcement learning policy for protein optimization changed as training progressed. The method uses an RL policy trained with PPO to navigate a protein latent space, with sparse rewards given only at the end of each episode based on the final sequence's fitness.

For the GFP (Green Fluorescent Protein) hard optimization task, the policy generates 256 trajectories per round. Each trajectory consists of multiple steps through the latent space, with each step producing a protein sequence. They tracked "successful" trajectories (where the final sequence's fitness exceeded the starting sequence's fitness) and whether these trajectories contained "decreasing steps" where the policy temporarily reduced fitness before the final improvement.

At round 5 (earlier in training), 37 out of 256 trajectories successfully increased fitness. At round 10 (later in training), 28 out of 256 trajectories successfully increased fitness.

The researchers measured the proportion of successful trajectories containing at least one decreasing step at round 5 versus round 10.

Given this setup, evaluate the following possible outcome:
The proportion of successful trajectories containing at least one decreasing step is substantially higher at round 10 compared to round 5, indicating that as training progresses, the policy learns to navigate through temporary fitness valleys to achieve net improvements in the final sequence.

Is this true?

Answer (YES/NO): NO